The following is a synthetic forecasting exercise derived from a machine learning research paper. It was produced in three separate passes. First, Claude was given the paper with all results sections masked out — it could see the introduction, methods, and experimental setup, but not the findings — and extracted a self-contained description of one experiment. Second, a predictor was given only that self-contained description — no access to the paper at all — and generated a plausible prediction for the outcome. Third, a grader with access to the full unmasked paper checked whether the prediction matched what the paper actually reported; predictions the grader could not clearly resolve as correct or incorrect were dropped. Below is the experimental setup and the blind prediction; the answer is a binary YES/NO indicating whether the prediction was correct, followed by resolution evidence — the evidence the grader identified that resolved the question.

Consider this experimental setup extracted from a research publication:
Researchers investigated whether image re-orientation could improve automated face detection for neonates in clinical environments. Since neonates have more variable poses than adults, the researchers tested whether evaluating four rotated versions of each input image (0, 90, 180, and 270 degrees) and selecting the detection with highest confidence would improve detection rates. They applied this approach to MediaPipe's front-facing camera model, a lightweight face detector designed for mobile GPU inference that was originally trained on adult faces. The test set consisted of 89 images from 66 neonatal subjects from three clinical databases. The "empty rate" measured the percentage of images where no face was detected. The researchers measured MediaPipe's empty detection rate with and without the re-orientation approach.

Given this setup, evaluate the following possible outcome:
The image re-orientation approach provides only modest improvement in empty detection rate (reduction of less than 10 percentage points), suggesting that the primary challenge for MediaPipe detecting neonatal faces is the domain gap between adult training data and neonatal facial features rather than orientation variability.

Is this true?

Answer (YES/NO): NO